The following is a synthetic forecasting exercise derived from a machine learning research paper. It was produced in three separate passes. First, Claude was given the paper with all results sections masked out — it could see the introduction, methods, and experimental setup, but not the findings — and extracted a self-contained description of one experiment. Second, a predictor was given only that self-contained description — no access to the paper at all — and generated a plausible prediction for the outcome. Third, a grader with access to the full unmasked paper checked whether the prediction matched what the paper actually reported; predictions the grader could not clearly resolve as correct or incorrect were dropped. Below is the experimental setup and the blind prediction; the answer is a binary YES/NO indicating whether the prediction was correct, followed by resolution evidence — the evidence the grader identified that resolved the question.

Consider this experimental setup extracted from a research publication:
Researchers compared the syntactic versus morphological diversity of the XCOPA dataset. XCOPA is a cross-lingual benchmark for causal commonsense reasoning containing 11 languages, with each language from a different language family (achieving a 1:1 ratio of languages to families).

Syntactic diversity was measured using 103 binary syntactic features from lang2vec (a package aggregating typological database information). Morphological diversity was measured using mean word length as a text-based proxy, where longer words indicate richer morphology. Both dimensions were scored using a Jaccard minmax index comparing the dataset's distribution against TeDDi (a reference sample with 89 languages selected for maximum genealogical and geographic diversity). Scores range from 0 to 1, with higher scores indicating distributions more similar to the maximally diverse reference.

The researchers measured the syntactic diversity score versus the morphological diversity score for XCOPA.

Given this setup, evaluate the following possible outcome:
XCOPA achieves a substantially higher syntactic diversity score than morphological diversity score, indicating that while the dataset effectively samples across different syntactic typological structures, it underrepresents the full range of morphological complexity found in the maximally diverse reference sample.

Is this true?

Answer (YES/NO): YES